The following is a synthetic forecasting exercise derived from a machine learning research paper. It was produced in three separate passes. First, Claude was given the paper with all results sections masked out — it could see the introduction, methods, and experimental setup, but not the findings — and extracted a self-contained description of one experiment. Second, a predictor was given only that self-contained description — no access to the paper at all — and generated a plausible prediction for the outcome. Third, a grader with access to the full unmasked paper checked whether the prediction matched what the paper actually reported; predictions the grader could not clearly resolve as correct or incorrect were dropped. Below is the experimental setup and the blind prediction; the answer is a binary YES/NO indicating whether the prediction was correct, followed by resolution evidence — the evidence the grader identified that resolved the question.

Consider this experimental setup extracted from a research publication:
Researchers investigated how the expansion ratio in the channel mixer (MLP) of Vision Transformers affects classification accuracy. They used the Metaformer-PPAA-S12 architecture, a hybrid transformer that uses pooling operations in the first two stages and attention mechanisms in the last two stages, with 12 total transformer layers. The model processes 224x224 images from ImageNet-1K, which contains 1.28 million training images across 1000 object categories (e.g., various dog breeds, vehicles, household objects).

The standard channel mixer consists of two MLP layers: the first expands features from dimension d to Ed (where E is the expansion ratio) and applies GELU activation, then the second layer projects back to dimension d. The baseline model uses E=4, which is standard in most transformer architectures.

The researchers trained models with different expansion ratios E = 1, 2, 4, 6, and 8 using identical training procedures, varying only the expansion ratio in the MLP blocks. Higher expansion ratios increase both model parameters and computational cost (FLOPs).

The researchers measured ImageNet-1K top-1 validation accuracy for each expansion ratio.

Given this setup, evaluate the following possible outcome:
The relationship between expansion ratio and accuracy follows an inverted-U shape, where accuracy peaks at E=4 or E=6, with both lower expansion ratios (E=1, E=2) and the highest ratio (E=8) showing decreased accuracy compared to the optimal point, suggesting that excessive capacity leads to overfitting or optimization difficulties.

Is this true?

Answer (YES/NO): YES